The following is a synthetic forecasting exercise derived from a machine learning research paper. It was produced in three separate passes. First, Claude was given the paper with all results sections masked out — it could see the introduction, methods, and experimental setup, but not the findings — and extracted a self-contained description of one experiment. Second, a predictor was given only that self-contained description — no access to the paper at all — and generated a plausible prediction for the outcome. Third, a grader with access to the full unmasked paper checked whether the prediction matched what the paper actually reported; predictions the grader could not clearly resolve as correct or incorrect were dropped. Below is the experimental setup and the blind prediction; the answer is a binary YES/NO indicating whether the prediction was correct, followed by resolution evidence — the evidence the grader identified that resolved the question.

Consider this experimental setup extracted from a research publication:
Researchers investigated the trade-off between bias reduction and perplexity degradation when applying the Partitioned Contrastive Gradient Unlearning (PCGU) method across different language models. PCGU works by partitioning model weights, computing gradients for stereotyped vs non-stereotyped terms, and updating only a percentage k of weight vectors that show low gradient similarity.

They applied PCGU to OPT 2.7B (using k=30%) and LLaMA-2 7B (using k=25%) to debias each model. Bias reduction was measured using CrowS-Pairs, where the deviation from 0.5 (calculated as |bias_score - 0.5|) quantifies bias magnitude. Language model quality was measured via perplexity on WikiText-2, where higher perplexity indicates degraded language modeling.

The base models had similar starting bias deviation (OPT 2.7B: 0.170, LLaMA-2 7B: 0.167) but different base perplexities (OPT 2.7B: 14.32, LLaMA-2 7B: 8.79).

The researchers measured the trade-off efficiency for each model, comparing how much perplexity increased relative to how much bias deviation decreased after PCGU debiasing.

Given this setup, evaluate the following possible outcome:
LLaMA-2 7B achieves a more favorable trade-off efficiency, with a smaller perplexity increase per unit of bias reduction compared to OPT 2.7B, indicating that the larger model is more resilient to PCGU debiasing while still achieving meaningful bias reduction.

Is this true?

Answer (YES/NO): NO